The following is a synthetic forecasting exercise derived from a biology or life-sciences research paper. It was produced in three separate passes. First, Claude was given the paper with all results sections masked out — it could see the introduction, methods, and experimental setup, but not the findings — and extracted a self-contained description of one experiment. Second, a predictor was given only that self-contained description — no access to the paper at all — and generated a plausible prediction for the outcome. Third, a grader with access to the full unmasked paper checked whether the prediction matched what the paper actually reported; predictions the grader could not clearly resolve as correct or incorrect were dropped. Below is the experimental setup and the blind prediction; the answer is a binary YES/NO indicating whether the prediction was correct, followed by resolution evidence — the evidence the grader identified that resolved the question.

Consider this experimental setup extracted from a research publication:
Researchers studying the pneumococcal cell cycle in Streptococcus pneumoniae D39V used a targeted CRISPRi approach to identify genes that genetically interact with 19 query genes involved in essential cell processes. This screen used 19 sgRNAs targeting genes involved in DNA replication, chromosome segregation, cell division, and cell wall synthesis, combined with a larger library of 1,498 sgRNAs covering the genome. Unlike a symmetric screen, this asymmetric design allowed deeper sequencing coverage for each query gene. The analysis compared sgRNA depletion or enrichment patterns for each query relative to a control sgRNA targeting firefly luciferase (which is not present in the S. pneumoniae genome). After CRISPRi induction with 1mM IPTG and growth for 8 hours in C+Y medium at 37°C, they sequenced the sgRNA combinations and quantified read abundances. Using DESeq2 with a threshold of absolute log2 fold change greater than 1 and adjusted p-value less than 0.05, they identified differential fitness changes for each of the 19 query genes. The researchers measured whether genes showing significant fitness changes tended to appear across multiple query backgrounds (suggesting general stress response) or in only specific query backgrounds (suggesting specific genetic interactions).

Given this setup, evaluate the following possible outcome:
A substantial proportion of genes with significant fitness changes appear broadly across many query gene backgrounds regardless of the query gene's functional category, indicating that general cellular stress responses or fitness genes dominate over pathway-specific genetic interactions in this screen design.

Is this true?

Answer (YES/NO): NO